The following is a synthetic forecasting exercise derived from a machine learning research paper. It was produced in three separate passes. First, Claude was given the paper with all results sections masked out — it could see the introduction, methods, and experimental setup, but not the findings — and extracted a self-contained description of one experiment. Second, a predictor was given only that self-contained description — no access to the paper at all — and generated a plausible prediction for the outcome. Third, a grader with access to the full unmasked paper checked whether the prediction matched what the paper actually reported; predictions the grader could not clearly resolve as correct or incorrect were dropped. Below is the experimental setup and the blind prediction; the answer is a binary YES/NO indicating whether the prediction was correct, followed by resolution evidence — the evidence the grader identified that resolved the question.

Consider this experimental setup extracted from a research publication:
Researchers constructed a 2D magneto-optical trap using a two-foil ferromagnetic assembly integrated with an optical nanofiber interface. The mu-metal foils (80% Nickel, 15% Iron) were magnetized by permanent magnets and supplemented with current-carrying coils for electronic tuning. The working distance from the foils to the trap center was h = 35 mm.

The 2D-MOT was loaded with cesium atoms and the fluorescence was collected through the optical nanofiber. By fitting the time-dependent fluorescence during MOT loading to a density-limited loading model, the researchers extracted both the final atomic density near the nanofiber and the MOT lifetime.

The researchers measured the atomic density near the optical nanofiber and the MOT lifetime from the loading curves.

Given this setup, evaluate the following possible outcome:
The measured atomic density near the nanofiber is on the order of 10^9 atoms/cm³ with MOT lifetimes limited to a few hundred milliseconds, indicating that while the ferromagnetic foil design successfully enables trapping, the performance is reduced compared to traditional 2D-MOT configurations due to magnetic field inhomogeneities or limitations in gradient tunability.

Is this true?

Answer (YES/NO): NO